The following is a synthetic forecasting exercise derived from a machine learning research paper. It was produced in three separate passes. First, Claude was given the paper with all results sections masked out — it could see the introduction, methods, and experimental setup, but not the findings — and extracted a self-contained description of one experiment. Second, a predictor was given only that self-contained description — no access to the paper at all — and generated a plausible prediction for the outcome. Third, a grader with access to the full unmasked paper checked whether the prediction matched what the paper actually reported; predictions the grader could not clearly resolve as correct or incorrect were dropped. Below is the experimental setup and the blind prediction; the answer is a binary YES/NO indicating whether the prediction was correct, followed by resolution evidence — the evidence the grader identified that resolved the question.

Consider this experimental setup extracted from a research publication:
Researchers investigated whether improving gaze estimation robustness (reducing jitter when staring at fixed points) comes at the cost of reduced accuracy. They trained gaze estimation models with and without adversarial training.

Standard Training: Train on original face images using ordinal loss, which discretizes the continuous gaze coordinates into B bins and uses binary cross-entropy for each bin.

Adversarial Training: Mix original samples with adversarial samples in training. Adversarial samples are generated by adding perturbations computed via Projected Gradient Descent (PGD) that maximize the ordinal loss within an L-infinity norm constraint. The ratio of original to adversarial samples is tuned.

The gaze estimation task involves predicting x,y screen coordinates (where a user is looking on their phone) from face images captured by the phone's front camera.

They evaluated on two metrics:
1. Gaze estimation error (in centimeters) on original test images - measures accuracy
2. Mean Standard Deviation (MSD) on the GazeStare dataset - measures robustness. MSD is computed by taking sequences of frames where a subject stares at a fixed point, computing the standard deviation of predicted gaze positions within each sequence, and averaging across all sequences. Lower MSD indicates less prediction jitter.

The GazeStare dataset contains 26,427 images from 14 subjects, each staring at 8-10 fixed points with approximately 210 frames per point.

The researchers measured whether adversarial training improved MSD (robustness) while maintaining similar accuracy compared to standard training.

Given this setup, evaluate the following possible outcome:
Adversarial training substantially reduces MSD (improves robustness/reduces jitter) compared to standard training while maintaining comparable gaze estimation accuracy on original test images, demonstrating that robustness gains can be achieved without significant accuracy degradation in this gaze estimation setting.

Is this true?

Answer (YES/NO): YES